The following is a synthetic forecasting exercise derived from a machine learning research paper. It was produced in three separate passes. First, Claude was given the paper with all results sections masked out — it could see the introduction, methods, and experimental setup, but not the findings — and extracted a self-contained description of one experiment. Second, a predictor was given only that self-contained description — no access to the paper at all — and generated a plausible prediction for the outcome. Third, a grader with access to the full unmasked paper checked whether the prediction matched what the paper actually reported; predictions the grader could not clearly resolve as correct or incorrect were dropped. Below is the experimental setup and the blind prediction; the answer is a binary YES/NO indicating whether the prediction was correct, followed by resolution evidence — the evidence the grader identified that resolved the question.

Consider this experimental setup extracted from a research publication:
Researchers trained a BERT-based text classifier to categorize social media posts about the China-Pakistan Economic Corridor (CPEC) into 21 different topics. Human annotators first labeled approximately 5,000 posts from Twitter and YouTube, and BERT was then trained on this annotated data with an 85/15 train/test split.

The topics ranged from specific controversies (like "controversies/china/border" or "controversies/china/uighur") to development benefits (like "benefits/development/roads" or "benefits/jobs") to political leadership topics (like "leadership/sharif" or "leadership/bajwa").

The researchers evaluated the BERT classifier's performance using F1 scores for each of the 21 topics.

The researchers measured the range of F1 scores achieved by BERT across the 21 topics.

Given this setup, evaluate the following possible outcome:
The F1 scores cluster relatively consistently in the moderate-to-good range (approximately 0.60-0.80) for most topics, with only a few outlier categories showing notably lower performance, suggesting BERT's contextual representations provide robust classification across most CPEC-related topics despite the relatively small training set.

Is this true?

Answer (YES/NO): NO